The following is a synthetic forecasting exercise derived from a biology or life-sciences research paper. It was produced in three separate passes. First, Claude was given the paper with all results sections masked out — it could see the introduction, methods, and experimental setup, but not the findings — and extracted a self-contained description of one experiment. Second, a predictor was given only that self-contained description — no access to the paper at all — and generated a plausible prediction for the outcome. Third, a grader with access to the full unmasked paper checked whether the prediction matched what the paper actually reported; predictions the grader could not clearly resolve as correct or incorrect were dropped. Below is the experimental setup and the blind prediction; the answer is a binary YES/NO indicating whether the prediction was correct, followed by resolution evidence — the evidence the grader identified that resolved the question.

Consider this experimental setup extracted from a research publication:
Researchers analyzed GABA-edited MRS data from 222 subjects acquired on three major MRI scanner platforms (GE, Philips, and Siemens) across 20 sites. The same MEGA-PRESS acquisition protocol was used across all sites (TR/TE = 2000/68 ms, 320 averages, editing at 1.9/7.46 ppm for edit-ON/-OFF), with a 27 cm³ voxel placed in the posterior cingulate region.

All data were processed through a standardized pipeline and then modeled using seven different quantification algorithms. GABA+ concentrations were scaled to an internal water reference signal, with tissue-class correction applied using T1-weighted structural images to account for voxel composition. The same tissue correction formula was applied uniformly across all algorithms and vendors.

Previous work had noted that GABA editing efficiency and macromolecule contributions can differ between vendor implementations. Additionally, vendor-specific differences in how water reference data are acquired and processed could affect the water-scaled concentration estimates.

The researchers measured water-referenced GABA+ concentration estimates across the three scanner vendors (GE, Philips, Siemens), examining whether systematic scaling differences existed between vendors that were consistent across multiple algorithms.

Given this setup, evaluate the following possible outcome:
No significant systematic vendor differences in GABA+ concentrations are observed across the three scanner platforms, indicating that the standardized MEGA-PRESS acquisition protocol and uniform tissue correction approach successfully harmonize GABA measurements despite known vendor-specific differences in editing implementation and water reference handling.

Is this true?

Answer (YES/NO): NO